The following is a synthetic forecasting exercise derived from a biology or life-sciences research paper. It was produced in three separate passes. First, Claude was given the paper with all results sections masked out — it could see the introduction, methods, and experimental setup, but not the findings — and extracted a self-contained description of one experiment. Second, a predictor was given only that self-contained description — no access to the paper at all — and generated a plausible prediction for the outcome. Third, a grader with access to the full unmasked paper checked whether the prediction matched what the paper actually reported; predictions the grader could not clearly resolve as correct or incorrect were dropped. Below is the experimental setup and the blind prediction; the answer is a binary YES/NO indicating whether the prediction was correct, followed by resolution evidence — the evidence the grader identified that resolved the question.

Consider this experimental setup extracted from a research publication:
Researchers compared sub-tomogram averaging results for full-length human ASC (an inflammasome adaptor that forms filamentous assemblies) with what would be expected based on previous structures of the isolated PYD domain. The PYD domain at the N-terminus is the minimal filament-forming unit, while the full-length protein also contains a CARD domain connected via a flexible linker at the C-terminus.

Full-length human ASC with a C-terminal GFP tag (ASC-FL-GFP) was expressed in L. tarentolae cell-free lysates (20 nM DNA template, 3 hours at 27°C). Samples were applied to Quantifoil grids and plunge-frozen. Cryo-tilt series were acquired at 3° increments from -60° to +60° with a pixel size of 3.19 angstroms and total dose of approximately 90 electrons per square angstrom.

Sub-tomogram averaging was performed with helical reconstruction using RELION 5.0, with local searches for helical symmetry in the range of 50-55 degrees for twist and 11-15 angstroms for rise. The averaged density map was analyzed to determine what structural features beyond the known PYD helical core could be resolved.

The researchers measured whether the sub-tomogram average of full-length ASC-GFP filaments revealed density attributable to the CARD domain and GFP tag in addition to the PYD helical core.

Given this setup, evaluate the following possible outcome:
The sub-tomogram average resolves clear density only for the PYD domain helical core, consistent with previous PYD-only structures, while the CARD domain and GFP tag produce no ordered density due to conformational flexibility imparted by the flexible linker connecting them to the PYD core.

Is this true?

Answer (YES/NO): NO